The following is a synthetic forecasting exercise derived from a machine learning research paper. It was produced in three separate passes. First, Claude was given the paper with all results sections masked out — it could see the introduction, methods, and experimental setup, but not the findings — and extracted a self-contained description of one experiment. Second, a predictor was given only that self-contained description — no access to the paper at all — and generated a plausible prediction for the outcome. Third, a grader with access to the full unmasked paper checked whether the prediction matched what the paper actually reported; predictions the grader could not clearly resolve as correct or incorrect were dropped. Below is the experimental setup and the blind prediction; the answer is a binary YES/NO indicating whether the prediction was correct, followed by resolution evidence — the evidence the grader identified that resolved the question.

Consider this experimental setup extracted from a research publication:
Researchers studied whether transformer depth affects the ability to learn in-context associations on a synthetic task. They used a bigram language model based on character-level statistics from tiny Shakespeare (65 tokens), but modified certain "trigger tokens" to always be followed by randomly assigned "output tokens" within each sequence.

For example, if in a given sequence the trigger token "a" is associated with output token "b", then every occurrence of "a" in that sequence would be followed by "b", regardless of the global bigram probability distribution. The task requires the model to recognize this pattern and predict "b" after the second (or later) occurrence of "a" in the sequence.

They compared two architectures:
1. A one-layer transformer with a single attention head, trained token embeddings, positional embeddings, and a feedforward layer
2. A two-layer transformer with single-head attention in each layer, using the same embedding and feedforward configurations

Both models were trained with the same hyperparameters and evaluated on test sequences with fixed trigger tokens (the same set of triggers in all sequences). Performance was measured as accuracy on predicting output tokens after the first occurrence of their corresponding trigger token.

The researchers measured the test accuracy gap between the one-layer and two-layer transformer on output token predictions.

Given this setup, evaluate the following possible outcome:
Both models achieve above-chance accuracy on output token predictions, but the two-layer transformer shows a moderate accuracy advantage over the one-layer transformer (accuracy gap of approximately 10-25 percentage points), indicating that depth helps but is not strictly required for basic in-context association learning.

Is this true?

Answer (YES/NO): NO